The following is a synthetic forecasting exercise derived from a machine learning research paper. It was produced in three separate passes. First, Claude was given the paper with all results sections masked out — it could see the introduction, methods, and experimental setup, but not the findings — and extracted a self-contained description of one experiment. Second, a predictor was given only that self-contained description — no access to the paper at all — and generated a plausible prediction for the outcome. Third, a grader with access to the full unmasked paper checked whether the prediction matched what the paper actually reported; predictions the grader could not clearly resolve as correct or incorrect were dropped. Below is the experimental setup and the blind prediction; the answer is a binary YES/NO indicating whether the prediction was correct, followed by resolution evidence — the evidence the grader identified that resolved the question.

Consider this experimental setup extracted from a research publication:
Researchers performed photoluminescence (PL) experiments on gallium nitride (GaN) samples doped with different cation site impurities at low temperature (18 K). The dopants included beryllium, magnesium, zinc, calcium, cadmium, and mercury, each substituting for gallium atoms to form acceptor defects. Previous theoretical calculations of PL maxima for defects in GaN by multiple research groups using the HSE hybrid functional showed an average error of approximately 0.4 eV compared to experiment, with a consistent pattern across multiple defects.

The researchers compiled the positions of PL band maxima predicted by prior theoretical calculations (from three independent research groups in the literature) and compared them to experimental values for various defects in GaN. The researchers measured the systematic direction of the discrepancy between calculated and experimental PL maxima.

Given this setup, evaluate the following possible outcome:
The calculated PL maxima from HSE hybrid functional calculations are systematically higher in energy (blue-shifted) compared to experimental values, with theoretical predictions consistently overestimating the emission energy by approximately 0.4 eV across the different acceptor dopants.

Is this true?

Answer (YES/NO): NO